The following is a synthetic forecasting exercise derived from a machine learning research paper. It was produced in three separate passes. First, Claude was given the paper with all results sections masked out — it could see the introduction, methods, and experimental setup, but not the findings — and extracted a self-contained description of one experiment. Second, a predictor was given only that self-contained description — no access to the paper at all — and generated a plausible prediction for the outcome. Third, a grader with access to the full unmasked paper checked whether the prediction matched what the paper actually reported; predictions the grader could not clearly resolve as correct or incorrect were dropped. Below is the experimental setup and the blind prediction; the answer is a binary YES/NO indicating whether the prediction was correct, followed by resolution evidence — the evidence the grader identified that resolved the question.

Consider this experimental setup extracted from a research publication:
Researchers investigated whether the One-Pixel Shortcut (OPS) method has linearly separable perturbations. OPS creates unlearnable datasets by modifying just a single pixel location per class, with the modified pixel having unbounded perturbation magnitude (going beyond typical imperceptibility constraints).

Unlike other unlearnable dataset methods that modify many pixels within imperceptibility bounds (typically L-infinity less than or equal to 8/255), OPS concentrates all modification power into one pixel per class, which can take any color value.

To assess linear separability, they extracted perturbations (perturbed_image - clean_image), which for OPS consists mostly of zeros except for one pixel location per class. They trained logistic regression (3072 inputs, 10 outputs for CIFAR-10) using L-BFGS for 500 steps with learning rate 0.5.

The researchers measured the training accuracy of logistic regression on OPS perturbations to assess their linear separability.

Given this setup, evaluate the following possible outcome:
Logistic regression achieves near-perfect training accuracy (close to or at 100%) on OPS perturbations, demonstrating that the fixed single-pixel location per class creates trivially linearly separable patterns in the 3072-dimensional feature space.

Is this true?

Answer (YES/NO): YES